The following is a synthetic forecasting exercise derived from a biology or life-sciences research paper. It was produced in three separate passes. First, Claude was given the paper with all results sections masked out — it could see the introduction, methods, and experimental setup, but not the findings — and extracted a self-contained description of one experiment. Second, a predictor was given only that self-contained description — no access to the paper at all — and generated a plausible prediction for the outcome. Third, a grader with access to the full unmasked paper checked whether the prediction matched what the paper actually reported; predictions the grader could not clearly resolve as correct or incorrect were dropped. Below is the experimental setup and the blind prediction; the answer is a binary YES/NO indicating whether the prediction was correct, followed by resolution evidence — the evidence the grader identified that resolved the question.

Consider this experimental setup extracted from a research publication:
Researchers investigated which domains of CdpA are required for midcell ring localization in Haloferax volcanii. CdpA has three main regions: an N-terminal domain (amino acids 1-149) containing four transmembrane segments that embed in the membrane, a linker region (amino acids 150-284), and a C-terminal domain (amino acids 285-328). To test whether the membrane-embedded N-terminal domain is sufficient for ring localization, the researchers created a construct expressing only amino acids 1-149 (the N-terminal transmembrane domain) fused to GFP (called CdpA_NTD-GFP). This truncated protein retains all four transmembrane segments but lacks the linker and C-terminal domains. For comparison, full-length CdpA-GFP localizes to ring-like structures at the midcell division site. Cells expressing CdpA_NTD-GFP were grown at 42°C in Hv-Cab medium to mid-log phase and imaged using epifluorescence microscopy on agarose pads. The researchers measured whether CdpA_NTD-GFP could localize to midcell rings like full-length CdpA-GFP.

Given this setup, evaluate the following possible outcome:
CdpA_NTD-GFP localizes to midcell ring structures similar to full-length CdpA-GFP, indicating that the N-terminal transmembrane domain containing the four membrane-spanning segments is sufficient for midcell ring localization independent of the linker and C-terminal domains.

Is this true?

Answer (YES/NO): NO